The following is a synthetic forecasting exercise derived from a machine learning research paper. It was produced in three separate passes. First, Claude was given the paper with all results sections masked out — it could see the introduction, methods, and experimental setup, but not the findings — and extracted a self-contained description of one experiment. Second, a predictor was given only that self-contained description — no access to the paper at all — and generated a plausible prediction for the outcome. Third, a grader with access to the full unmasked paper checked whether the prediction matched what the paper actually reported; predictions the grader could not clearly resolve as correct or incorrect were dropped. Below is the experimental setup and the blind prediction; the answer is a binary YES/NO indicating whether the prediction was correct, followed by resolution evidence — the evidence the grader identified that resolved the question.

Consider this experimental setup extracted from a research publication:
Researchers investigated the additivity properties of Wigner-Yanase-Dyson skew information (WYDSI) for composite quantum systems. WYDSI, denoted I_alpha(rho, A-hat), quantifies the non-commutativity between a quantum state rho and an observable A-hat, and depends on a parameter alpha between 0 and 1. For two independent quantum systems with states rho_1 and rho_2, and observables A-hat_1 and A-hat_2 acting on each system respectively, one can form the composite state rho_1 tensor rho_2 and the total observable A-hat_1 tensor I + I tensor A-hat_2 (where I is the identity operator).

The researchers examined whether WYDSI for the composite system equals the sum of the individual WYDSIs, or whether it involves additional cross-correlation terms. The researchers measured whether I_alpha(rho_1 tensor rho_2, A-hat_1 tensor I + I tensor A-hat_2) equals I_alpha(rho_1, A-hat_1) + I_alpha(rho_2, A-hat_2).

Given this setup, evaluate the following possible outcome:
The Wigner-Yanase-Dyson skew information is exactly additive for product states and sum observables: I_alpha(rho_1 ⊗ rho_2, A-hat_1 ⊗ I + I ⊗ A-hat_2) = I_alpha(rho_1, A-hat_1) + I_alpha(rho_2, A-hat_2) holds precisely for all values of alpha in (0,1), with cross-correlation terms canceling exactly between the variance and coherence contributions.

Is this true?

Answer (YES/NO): YES